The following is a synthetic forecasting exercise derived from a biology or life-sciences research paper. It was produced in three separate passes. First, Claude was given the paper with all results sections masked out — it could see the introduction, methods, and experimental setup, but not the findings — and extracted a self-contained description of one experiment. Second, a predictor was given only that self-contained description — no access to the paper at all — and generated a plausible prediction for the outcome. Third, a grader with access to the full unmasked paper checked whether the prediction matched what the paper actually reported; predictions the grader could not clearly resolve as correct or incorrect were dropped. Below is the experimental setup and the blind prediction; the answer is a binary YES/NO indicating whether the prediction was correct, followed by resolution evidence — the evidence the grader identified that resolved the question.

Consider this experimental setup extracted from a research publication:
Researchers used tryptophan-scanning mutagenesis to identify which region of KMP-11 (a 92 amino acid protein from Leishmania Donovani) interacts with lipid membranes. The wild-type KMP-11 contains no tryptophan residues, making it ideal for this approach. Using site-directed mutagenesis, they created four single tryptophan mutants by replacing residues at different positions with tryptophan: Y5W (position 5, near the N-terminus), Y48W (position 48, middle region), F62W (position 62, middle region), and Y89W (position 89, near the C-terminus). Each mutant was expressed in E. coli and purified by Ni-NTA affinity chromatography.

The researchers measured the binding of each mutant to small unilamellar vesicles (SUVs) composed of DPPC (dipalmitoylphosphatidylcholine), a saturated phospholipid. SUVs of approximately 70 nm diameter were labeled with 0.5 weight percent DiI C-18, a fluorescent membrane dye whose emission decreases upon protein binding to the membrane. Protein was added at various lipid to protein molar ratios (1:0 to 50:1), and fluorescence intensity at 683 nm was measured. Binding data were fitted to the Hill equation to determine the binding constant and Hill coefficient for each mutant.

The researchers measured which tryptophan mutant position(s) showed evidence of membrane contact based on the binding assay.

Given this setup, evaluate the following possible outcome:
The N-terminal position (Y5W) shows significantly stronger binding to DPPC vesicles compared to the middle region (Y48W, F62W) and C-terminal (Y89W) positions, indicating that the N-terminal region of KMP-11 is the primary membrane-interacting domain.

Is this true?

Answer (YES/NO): YES